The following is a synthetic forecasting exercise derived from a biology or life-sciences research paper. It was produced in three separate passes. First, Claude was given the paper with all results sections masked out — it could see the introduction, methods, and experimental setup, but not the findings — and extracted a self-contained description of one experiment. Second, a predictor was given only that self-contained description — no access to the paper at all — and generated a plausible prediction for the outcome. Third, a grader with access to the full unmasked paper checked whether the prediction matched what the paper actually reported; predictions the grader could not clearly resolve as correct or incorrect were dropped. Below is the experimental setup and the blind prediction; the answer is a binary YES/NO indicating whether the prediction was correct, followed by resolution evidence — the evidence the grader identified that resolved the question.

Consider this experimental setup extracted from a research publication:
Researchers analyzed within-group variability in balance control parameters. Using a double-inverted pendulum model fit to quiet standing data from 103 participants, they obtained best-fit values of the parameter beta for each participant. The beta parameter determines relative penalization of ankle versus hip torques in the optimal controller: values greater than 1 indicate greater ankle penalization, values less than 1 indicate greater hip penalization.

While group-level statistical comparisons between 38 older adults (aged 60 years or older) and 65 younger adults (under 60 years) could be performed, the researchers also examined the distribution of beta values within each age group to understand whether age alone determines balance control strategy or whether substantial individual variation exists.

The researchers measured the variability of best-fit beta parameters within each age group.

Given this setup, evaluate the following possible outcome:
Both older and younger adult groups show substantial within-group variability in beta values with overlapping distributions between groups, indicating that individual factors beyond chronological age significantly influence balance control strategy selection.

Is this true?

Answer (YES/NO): YES